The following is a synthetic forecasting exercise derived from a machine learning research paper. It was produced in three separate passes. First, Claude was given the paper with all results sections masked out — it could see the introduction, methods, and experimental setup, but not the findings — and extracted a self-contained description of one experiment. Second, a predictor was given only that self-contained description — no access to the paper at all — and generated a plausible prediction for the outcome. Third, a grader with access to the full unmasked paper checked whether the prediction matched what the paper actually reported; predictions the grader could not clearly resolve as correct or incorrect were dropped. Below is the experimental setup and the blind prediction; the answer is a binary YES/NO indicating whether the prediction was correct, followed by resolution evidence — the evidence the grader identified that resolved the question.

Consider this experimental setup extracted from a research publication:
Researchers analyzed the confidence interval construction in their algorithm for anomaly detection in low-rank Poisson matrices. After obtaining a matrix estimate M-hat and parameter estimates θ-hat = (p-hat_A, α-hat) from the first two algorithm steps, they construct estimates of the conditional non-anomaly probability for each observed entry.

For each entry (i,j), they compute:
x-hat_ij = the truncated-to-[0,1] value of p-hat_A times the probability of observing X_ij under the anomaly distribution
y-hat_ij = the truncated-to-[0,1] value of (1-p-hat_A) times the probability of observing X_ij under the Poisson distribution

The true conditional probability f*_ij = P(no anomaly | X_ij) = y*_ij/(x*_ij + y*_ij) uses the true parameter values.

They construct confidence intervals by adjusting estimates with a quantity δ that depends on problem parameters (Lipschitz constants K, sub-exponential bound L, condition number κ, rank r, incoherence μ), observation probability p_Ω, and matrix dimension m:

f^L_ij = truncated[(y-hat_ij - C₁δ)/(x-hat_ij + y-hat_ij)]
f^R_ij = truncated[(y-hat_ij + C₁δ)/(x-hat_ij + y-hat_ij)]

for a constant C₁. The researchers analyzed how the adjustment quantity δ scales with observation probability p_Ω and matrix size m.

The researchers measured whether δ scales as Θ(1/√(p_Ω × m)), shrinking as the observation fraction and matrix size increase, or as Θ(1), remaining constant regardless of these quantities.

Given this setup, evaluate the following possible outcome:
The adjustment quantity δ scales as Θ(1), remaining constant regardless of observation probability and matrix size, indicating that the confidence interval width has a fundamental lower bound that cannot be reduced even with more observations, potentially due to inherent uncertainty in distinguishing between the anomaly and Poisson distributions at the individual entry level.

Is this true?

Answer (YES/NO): NO